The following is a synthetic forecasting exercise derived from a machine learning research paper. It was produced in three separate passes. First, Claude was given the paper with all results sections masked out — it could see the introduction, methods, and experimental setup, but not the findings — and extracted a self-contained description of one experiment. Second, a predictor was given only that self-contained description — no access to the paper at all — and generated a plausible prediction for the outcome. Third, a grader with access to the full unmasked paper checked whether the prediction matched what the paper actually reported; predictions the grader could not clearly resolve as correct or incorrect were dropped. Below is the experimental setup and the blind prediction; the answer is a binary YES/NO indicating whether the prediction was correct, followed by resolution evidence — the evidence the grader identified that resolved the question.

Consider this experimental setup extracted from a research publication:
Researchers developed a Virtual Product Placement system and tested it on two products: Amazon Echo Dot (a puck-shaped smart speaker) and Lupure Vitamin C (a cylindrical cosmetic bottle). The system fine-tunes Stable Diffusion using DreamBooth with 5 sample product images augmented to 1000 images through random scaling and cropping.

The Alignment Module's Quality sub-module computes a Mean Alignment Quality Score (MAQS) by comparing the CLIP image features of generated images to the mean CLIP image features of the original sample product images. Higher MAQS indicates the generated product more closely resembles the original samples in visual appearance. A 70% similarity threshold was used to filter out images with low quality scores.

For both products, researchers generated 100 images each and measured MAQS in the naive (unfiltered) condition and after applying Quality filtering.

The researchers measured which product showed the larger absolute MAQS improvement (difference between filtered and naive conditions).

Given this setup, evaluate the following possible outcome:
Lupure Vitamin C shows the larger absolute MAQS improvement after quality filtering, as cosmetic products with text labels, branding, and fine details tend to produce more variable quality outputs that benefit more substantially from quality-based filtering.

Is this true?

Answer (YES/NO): NO